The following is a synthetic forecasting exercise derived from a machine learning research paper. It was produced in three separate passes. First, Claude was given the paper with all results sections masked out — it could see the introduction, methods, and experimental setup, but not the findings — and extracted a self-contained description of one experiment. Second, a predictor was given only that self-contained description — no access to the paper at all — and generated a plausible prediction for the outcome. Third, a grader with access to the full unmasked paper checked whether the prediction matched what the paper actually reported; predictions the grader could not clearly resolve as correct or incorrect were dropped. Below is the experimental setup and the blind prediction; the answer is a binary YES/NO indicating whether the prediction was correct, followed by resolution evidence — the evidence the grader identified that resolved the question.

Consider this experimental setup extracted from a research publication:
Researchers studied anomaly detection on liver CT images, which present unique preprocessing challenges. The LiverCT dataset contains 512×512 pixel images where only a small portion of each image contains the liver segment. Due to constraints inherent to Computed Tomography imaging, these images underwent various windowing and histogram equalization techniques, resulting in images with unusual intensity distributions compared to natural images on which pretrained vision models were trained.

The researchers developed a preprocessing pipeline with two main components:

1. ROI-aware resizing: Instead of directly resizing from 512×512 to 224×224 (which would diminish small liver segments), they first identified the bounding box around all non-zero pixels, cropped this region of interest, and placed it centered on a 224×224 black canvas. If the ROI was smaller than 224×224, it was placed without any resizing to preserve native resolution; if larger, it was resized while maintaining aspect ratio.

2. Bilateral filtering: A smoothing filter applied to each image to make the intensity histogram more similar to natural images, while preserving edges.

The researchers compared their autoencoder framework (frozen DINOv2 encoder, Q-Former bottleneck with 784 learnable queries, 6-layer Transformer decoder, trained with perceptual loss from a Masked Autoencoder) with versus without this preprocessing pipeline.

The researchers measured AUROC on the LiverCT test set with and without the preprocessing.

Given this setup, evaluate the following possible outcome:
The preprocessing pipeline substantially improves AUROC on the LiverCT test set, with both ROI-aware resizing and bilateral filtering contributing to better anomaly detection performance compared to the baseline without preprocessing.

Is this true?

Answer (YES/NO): NO